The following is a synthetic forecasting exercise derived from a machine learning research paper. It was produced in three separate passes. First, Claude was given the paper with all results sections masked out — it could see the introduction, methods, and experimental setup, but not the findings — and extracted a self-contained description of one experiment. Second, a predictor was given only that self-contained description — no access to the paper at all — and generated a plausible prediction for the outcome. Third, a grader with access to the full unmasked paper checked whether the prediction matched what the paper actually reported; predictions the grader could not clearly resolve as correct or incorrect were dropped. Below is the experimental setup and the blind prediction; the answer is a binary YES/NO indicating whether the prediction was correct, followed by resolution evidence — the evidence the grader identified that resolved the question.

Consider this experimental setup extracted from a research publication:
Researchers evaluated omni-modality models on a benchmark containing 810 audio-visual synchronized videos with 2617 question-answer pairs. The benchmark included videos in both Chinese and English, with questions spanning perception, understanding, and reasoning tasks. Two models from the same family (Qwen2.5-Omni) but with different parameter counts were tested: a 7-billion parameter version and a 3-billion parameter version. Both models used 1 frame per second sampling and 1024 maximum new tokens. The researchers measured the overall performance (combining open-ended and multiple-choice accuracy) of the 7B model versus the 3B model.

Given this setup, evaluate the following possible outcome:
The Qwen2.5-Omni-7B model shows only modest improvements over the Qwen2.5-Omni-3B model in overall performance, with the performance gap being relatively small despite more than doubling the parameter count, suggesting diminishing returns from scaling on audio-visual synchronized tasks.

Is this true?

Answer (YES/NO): YES